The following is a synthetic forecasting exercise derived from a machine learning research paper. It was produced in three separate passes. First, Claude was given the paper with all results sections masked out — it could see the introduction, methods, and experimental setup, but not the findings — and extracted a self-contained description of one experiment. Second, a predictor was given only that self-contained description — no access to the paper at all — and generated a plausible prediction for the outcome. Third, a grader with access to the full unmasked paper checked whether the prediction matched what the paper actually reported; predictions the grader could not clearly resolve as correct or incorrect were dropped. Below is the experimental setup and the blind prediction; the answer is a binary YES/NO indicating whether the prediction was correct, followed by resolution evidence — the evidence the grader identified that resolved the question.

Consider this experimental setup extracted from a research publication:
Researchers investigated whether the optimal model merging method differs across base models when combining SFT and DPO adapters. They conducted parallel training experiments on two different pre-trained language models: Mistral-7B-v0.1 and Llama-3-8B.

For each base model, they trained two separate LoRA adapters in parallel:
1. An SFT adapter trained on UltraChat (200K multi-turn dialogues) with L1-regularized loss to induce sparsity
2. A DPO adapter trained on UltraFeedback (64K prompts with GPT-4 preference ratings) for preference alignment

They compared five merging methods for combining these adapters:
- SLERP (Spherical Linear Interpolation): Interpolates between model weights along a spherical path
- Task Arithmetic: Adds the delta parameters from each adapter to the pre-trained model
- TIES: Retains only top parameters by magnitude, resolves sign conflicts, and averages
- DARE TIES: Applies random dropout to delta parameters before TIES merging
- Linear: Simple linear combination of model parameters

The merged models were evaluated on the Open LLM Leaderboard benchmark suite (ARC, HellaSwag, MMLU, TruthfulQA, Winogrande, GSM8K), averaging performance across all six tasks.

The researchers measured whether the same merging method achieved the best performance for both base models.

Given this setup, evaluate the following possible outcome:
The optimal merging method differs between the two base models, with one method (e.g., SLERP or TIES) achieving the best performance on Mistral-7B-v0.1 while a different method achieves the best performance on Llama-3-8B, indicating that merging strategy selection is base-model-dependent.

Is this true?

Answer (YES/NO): YES